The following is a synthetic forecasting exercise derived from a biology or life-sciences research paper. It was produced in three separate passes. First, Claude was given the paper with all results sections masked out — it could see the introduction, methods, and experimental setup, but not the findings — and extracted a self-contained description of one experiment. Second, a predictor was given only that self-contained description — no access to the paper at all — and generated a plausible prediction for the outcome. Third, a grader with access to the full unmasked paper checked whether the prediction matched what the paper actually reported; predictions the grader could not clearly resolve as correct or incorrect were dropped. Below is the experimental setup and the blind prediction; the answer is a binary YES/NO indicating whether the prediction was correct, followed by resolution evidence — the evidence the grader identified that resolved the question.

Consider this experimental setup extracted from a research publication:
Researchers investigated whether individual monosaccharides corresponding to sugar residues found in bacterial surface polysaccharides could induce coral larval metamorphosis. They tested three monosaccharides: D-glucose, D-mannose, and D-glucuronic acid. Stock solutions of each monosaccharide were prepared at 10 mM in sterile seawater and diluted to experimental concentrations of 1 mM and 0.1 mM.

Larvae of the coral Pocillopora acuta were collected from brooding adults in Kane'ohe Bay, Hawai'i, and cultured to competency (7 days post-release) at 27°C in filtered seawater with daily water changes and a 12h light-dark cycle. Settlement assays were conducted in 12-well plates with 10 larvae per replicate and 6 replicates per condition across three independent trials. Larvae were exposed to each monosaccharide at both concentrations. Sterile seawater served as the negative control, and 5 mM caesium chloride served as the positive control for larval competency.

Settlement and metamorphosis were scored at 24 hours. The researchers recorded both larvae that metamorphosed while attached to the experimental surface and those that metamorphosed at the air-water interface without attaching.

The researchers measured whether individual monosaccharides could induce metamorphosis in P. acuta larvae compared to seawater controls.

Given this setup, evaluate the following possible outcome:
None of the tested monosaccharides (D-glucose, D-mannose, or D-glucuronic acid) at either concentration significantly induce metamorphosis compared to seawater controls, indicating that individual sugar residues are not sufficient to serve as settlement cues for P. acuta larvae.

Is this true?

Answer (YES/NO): YES